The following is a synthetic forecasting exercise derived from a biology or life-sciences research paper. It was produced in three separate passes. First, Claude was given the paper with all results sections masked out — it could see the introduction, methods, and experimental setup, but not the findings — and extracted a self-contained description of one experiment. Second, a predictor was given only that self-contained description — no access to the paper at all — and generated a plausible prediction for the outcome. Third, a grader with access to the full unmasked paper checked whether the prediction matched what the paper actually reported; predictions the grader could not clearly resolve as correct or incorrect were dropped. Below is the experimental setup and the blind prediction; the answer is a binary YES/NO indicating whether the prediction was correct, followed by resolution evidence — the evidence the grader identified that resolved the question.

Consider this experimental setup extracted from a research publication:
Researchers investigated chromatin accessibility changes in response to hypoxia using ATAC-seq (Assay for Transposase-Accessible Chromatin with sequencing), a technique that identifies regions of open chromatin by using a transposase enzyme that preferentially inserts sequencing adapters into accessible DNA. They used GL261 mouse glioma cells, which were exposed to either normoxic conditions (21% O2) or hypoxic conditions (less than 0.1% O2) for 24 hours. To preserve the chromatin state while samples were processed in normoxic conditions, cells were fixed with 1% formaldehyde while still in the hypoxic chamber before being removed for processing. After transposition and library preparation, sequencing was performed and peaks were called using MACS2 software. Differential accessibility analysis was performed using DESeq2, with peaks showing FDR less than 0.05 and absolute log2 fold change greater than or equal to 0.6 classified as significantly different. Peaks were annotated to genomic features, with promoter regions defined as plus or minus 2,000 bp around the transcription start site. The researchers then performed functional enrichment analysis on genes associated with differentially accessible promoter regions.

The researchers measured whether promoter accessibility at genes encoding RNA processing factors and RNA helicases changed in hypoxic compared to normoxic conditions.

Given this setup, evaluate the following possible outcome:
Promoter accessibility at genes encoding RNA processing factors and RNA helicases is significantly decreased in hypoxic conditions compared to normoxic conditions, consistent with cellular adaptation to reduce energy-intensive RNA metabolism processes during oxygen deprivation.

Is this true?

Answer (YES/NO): YES